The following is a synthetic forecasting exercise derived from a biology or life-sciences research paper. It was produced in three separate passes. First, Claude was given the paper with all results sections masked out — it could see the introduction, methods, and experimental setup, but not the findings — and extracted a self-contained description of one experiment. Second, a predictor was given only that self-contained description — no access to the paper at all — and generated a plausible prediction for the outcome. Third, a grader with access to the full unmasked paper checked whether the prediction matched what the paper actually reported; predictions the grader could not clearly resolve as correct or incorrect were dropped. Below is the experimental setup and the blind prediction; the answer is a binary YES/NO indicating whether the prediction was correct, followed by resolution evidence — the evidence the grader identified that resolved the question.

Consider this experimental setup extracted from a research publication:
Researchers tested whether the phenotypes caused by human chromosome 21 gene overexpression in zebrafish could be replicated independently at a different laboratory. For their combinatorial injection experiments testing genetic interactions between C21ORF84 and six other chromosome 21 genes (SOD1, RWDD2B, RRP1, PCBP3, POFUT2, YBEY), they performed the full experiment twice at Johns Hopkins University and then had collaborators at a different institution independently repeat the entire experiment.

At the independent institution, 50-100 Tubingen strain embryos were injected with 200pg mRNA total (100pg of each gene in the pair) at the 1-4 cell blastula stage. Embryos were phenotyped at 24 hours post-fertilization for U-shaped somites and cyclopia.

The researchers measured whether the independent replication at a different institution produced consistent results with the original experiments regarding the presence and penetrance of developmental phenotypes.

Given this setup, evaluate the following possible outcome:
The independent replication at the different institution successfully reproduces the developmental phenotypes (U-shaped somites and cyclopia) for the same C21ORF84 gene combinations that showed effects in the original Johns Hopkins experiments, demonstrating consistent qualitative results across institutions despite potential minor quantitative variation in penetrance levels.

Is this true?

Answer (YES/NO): NO